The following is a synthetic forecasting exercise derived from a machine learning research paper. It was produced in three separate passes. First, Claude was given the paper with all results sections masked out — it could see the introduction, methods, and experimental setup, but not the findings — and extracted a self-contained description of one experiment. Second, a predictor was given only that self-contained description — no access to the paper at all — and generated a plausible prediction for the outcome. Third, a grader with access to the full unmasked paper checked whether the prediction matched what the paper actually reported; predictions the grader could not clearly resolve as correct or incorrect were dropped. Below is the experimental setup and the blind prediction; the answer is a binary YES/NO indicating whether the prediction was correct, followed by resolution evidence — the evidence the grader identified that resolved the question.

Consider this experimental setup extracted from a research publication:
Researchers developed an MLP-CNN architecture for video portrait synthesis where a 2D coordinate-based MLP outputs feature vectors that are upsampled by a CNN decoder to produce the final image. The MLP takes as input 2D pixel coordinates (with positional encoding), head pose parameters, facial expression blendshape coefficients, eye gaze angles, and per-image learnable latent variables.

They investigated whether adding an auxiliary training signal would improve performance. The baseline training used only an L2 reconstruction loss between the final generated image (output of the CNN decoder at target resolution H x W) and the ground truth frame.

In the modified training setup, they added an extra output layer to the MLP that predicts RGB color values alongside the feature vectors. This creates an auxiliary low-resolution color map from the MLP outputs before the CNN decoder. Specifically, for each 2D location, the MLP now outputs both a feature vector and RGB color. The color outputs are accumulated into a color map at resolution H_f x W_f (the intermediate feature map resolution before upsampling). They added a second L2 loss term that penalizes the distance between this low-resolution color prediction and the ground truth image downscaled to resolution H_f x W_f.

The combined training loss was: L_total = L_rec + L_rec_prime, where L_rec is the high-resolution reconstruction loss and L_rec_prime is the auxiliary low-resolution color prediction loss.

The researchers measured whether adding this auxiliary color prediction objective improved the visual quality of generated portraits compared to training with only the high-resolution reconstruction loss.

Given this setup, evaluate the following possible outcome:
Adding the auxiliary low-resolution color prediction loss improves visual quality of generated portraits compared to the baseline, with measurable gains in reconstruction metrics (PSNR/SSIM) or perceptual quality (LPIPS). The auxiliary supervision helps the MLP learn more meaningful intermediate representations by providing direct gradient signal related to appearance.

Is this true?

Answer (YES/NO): YES